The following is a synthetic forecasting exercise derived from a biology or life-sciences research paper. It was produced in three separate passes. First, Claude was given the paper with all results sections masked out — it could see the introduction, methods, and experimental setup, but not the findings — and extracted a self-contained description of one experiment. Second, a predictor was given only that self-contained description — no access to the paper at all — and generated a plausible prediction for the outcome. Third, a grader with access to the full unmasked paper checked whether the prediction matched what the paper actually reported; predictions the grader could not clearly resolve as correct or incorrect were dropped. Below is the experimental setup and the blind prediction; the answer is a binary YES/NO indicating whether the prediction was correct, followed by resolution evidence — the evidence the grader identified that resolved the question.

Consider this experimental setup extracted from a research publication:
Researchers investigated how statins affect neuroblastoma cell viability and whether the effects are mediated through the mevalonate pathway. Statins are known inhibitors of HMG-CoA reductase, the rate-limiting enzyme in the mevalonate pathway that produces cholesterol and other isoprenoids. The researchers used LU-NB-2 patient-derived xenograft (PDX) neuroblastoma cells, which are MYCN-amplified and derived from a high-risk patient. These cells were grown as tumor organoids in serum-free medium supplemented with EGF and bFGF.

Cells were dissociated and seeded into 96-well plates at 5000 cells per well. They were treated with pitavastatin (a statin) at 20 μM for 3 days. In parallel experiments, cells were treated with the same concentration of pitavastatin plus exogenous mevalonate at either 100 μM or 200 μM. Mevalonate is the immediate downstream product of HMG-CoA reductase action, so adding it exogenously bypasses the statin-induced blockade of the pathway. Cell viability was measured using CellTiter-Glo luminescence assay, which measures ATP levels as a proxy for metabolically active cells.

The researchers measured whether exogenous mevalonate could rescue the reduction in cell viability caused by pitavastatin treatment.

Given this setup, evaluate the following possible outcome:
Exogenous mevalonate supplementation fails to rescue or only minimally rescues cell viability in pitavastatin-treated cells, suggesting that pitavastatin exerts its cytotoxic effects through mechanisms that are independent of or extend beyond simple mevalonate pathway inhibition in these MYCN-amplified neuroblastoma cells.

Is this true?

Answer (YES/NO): NO